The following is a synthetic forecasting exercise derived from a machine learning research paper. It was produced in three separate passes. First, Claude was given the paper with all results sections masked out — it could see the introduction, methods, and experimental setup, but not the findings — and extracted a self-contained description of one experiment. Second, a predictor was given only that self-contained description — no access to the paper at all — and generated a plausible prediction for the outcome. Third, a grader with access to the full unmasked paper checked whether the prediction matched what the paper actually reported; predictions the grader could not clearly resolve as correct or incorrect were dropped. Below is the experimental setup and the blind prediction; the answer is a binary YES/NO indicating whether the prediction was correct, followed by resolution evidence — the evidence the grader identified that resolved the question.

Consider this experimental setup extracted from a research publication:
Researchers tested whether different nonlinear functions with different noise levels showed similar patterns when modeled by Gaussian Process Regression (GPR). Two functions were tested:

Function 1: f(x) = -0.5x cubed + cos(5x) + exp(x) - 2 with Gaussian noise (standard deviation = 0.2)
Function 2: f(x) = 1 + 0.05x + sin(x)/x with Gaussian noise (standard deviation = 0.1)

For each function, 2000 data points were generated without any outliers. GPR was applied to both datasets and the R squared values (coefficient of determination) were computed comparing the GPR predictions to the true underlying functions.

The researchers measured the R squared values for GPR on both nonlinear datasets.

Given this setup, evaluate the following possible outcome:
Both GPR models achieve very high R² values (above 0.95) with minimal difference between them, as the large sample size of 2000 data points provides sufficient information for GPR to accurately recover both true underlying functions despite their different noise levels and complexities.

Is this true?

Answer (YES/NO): NO